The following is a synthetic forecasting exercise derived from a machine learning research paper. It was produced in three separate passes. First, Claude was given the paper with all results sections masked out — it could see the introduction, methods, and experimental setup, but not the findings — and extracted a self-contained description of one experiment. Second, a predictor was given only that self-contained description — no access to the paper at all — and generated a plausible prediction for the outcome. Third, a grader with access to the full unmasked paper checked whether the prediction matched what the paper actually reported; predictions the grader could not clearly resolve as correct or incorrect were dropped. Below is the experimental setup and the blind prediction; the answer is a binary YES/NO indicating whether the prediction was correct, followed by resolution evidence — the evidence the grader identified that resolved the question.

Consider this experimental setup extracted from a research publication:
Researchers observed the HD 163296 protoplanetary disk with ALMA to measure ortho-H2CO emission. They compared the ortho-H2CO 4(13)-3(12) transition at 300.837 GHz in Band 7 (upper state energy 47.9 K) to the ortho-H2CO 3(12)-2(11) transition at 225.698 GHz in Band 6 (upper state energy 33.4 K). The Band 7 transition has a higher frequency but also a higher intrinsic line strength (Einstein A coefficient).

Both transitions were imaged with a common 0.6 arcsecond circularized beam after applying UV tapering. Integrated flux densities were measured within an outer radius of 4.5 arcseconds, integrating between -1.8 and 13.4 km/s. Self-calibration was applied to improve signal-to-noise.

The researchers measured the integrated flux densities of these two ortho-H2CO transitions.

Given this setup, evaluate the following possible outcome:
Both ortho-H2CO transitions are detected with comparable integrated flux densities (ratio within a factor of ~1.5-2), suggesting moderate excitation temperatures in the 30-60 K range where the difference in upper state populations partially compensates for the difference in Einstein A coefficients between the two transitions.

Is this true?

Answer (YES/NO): NO